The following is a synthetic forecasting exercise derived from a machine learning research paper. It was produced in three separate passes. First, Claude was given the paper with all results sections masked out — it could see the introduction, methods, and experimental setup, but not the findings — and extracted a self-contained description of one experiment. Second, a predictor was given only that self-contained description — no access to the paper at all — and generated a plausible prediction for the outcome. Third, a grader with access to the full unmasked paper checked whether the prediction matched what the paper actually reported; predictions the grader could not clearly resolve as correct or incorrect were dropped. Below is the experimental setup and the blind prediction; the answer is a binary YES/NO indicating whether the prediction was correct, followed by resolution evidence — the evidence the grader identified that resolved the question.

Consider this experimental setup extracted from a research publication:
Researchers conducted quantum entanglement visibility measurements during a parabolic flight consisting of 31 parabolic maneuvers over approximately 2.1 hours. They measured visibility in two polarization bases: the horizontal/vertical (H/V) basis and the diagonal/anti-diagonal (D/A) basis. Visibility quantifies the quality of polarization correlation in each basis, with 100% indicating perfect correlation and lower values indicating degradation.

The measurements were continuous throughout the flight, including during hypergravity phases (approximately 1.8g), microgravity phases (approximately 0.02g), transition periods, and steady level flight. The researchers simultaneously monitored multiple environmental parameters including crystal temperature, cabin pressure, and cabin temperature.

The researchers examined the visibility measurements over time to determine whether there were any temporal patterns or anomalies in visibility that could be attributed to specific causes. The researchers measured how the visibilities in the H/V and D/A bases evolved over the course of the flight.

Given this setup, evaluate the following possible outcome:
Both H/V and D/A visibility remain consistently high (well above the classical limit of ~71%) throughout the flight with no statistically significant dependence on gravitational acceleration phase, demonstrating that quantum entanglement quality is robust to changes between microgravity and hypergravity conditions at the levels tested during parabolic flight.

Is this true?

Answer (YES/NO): YES